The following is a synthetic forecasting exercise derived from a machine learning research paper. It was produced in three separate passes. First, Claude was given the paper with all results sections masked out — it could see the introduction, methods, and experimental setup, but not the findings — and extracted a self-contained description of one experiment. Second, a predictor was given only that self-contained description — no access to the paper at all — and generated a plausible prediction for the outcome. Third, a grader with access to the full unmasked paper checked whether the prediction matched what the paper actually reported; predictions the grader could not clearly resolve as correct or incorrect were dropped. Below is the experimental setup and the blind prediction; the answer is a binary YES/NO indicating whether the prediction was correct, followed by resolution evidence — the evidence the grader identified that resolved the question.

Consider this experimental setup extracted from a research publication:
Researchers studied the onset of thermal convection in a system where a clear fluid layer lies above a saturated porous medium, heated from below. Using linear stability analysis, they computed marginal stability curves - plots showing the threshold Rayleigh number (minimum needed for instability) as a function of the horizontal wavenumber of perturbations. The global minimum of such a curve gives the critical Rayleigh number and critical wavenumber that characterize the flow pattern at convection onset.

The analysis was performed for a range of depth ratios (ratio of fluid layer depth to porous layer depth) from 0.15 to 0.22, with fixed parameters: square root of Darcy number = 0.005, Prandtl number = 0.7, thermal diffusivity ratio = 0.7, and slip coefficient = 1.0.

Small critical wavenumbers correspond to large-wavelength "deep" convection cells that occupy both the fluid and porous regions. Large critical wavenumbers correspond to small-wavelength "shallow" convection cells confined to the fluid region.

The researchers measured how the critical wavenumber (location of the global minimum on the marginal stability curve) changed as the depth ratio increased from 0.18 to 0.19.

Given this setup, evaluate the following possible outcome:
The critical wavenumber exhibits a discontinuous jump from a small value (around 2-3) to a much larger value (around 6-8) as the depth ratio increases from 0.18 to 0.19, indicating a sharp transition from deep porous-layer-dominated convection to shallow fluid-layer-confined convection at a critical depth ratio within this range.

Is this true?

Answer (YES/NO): NO